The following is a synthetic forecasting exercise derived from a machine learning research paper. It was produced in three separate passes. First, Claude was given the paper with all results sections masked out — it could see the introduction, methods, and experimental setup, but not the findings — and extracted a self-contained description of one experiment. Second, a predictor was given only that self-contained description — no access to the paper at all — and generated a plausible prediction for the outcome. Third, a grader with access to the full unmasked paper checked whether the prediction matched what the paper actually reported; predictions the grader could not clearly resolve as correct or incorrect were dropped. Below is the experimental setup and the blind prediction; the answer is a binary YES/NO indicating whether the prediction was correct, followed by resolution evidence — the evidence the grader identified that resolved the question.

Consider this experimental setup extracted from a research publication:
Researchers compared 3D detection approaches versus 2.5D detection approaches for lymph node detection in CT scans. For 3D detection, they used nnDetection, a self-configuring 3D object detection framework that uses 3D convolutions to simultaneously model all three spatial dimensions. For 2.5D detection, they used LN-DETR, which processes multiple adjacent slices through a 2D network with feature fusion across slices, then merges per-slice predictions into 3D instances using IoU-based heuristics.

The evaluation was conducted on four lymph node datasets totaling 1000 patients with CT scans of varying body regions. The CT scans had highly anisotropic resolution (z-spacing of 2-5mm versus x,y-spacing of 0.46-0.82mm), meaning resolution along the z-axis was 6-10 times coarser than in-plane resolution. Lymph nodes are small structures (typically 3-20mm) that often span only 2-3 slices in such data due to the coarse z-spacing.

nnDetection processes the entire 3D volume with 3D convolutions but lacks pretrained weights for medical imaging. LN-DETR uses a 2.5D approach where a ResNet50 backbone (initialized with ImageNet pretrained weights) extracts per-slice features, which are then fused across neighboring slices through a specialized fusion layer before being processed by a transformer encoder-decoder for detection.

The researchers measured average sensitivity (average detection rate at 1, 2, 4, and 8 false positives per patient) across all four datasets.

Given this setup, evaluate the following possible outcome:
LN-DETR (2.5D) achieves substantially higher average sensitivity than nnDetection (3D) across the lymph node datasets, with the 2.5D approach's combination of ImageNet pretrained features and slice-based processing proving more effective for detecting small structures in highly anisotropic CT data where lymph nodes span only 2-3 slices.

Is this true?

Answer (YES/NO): NO